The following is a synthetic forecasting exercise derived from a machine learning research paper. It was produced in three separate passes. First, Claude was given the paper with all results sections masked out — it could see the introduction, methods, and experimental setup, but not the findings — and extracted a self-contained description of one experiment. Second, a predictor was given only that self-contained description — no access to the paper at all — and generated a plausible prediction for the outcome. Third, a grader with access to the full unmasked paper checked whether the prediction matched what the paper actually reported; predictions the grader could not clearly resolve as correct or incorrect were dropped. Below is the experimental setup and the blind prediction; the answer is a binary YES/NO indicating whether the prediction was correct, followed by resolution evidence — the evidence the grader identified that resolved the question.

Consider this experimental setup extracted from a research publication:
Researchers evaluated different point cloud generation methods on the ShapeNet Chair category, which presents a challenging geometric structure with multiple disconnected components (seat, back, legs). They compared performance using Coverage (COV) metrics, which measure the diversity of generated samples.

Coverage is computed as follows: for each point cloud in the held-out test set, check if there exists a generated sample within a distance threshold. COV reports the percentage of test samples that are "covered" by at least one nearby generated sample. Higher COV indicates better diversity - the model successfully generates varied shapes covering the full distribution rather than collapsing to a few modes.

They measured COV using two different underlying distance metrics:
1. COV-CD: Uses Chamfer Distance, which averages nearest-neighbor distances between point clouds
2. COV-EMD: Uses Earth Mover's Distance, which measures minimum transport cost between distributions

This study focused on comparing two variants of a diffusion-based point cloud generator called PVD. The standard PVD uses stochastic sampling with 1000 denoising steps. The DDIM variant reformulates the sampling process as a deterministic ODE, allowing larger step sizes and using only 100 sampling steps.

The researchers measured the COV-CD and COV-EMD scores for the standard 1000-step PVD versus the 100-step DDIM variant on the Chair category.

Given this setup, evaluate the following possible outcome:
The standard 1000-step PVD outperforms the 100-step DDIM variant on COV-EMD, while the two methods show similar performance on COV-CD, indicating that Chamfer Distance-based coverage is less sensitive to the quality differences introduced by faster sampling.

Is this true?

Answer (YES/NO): NO